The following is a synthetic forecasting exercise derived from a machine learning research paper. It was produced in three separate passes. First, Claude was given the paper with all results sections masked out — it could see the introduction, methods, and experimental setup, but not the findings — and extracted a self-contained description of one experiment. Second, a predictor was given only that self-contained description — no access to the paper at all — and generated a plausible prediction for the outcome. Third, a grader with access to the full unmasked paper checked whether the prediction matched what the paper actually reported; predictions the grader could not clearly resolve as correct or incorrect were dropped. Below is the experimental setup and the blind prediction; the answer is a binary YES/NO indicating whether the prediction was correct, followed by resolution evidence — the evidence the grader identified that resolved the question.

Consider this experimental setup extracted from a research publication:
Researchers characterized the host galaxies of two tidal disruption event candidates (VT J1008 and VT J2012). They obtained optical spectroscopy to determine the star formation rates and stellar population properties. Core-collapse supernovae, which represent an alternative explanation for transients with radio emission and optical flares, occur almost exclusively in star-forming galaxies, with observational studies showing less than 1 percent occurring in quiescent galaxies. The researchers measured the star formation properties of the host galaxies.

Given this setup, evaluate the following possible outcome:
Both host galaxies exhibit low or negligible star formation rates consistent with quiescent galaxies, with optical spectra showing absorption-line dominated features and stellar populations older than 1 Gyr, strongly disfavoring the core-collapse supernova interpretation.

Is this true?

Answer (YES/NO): YES